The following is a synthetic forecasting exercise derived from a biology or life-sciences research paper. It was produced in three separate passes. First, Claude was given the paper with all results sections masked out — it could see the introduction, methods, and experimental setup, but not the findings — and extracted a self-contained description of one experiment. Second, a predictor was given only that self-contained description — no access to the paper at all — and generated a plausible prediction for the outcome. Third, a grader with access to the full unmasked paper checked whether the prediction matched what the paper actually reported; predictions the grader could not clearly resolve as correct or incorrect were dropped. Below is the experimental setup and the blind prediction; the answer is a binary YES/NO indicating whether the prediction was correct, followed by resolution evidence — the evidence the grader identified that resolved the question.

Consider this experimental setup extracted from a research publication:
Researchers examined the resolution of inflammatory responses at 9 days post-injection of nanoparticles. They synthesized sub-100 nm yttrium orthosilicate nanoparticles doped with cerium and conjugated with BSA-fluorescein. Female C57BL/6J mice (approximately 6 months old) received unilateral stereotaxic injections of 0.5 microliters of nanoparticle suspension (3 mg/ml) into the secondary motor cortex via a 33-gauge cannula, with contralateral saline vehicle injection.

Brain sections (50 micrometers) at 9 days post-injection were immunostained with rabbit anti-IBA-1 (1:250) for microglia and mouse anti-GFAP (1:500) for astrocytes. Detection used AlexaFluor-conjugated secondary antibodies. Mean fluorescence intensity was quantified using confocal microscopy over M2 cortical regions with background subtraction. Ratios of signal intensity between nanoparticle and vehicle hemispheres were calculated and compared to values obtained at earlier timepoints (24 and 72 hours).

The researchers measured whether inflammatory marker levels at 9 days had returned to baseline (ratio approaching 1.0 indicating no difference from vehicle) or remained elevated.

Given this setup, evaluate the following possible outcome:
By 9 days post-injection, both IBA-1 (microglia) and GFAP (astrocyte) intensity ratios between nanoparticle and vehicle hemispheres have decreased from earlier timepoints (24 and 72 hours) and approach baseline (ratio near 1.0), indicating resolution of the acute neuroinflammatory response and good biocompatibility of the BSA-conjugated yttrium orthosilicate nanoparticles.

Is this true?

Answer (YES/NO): YES